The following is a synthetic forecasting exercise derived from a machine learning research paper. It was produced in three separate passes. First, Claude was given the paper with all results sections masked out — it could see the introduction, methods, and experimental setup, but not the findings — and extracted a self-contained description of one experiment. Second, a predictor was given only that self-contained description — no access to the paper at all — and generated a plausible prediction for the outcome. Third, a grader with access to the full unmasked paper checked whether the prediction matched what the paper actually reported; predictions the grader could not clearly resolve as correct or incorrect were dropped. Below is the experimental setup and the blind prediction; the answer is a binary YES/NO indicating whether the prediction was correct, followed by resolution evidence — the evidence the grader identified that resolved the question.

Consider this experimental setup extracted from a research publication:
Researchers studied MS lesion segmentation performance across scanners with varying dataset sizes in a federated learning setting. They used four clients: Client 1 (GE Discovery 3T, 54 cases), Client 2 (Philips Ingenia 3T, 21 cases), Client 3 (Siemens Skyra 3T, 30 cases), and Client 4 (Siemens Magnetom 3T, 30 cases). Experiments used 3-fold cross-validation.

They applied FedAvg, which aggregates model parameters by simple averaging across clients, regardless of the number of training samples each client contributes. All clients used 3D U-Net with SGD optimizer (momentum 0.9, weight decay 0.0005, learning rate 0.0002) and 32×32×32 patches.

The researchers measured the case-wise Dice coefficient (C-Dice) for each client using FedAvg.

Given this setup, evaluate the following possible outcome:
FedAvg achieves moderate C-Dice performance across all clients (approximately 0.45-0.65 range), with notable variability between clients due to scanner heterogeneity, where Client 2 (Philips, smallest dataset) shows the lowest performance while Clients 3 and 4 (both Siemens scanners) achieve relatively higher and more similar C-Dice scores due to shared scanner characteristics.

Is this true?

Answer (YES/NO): NO